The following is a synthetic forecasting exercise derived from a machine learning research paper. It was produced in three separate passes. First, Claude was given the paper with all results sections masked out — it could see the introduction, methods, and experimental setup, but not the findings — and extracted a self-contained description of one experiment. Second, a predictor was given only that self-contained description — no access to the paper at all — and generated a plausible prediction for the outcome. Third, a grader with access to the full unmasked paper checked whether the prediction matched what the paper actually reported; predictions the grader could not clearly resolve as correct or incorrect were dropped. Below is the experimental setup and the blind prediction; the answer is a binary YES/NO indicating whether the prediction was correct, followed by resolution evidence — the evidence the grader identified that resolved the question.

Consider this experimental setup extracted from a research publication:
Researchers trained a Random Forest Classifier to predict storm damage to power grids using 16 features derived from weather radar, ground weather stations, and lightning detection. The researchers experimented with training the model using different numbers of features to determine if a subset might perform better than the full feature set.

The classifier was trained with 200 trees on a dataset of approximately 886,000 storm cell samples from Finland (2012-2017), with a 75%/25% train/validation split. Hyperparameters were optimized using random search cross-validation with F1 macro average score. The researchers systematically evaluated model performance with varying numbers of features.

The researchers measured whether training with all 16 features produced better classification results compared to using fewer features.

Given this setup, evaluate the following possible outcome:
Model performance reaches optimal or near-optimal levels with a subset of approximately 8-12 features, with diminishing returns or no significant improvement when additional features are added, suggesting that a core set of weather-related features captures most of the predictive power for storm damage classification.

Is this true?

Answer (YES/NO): NO